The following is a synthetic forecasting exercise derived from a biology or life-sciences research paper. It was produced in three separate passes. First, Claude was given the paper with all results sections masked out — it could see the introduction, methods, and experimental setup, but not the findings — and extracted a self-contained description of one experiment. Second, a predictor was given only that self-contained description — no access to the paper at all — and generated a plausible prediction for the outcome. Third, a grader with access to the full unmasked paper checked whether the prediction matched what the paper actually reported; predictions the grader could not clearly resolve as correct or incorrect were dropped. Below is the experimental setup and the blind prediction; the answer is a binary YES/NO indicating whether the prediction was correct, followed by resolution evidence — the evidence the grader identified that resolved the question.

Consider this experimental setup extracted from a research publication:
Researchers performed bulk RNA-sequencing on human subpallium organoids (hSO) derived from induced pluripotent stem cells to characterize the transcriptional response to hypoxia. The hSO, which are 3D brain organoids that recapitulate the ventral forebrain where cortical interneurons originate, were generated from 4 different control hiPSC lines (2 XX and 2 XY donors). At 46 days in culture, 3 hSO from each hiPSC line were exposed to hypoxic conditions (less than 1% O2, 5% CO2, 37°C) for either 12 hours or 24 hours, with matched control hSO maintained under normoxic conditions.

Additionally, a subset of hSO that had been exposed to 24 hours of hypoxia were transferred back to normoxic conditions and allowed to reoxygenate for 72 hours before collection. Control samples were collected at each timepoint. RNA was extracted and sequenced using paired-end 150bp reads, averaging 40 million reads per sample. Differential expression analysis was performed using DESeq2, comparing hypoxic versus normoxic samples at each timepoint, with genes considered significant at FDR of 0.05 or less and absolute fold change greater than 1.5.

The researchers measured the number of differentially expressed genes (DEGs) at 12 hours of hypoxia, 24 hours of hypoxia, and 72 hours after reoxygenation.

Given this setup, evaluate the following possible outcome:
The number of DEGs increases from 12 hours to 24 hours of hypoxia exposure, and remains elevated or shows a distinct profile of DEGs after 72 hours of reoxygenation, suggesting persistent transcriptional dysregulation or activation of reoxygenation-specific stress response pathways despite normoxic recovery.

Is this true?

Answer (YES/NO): NO